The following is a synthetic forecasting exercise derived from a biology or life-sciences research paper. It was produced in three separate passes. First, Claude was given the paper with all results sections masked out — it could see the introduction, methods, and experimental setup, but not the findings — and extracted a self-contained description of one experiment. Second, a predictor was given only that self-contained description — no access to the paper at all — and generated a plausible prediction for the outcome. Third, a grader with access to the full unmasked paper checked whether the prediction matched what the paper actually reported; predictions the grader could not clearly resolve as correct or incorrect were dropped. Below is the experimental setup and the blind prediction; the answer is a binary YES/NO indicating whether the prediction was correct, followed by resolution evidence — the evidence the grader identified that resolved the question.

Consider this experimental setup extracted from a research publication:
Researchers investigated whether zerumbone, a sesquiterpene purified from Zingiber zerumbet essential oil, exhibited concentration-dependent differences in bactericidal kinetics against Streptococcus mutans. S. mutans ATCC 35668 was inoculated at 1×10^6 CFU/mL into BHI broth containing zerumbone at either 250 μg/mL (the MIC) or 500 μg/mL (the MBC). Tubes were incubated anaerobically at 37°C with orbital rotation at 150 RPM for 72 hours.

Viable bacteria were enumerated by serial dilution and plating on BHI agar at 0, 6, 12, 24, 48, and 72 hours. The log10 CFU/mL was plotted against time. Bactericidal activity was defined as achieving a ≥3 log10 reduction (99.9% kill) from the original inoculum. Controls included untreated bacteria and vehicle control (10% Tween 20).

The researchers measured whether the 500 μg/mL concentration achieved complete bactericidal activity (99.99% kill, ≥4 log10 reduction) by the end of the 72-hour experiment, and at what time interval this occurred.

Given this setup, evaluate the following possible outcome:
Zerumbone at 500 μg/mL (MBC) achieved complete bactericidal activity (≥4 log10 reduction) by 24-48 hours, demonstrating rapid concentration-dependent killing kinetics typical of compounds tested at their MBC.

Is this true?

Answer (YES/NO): NO